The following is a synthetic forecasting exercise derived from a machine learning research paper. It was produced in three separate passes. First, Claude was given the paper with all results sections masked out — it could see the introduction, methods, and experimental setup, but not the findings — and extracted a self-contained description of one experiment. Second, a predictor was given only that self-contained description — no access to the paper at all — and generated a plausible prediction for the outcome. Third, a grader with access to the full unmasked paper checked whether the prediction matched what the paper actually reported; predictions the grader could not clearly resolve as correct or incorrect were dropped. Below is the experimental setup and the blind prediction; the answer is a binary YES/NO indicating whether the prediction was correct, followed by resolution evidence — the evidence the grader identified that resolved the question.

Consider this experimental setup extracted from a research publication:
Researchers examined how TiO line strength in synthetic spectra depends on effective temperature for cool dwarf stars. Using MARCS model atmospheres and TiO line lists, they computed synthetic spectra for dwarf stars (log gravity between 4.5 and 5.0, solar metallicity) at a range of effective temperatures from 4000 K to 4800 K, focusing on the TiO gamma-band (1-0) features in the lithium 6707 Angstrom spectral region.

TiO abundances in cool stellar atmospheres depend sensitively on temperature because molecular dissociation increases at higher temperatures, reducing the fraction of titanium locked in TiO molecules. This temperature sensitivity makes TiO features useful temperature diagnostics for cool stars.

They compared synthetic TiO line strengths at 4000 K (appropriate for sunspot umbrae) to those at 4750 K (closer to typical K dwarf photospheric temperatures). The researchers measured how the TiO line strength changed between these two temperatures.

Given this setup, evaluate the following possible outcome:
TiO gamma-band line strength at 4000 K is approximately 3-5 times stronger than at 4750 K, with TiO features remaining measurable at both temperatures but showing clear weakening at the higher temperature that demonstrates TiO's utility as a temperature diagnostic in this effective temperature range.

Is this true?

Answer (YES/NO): NO